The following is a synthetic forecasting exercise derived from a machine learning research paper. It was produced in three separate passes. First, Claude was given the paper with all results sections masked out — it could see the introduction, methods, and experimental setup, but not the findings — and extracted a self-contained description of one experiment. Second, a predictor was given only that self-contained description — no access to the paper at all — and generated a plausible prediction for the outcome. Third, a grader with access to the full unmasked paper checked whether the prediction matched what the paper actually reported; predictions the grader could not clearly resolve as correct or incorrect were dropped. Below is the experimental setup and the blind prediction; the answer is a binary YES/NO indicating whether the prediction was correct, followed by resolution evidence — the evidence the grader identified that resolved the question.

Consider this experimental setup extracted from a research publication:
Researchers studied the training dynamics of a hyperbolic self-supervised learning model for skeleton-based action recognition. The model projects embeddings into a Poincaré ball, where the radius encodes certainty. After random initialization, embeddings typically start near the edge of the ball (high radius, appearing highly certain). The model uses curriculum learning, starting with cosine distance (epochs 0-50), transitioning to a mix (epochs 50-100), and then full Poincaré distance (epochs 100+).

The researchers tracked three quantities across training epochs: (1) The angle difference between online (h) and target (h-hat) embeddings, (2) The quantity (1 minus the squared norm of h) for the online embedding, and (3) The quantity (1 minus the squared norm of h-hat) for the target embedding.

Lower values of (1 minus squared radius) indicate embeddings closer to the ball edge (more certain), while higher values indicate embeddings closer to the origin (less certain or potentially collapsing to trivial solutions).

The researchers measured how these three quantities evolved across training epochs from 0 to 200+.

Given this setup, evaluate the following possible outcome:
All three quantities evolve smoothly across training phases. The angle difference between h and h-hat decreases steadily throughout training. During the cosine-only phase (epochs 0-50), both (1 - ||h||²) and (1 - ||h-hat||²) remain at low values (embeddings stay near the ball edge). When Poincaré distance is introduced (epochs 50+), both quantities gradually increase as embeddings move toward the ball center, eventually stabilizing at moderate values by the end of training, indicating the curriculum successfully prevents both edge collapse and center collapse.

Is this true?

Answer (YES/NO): NO